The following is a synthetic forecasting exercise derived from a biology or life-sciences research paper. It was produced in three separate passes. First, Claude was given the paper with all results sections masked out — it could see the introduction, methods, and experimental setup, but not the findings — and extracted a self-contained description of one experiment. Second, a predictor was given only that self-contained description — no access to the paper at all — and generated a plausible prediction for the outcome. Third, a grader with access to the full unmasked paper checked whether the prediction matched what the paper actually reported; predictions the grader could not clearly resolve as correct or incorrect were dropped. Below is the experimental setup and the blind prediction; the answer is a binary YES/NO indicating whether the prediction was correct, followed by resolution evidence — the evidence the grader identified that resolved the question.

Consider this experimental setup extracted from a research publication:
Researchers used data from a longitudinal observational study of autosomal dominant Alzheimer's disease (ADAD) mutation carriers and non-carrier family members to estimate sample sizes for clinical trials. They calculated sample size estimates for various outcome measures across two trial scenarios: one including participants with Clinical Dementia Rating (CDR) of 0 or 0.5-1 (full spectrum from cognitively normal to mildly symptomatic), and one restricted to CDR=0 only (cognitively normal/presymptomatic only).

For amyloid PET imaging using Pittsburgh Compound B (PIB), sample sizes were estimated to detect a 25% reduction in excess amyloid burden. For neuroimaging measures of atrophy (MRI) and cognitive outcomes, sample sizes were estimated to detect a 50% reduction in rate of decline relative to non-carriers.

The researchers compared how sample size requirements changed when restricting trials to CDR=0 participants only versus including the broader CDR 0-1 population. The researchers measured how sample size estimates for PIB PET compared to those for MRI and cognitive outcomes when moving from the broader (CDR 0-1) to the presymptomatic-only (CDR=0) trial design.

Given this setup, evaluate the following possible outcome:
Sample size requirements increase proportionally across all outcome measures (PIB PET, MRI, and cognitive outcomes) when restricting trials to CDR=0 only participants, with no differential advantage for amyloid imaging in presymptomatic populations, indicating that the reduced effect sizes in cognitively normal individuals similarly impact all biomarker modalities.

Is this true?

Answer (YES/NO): NO